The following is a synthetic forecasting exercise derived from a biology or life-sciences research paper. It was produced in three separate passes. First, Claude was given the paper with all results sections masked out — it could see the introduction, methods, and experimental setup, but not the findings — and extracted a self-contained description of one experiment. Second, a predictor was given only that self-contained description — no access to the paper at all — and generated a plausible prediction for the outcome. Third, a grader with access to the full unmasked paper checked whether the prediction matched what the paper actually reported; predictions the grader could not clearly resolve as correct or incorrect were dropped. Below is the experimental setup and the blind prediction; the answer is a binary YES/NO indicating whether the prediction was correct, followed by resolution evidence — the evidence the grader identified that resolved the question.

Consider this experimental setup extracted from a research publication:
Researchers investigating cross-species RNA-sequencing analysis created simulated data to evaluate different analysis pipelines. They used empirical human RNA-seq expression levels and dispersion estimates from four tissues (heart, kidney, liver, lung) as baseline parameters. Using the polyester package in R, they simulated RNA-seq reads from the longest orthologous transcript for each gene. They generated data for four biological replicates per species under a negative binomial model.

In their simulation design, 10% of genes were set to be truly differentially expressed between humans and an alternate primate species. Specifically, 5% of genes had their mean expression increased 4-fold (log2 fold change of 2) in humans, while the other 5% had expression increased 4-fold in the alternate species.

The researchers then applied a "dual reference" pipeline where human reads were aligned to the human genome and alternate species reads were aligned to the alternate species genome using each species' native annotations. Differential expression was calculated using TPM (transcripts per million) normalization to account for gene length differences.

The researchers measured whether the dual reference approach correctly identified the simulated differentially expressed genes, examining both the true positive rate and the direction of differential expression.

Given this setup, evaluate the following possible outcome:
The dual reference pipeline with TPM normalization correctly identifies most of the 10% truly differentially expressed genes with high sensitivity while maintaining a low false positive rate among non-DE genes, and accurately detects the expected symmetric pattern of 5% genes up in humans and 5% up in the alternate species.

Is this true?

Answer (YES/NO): NO